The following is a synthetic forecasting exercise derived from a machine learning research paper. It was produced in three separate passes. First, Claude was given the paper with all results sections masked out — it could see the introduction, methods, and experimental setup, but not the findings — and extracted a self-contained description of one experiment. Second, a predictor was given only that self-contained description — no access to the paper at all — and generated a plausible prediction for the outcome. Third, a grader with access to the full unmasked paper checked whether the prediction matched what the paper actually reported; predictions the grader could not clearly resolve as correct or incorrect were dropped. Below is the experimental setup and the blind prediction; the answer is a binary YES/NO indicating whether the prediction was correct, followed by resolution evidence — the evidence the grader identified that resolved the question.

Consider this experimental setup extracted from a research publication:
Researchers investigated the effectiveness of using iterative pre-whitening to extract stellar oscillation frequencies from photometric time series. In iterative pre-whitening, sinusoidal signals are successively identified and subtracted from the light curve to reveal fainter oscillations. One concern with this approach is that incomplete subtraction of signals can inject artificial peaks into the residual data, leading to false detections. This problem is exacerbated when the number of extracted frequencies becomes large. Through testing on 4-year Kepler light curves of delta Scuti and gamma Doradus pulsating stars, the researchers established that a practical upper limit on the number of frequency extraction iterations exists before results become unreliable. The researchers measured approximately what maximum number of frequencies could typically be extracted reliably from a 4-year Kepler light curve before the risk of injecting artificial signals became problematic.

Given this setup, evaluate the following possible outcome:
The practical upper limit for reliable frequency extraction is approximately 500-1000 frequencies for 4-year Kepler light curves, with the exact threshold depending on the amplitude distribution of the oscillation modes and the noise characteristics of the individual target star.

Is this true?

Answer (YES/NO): NO